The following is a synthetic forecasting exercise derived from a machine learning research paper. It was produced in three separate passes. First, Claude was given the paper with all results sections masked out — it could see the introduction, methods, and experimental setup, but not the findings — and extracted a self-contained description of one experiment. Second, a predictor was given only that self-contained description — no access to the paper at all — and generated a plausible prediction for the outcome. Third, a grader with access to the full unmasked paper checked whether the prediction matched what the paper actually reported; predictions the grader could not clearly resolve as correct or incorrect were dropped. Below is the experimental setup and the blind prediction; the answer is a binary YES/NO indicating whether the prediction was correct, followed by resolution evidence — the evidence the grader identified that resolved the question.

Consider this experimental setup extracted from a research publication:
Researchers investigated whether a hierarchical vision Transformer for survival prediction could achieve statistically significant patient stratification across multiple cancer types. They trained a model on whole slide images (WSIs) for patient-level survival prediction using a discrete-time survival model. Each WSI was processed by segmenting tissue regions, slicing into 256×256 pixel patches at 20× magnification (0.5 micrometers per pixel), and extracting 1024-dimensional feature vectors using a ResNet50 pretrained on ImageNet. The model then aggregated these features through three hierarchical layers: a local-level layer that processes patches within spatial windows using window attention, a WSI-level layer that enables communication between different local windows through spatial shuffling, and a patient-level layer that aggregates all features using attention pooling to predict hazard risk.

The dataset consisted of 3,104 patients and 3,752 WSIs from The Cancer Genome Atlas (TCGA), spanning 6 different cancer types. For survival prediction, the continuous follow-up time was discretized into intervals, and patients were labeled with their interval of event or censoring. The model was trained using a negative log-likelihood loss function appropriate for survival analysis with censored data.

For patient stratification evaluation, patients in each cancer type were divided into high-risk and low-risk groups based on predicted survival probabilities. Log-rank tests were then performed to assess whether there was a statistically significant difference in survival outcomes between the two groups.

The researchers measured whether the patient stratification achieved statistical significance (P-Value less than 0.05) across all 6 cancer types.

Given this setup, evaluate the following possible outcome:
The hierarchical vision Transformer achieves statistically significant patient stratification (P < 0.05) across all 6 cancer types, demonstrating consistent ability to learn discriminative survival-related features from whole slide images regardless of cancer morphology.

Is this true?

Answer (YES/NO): YES